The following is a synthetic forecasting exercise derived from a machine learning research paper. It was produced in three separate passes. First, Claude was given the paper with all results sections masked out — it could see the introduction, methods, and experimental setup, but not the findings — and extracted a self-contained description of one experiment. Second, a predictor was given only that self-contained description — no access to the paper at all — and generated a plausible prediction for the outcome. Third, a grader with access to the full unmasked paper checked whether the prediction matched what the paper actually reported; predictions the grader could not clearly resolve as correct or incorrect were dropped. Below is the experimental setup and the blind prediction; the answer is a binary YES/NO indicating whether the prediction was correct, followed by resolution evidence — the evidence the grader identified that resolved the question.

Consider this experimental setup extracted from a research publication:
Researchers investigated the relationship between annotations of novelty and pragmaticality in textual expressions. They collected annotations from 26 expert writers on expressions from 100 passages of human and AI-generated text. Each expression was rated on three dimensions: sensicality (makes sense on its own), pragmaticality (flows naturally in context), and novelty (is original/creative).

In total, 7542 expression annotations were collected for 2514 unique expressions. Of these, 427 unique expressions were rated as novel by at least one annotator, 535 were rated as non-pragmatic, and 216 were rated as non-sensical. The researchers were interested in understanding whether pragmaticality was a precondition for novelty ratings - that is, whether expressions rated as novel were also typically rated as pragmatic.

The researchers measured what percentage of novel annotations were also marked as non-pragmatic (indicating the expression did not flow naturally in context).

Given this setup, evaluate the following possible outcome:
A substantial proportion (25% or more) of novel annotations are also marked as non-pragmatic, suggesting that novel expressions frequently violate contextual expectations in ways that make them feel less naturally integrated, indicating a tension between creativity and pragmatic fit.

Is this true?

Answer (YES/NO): NO